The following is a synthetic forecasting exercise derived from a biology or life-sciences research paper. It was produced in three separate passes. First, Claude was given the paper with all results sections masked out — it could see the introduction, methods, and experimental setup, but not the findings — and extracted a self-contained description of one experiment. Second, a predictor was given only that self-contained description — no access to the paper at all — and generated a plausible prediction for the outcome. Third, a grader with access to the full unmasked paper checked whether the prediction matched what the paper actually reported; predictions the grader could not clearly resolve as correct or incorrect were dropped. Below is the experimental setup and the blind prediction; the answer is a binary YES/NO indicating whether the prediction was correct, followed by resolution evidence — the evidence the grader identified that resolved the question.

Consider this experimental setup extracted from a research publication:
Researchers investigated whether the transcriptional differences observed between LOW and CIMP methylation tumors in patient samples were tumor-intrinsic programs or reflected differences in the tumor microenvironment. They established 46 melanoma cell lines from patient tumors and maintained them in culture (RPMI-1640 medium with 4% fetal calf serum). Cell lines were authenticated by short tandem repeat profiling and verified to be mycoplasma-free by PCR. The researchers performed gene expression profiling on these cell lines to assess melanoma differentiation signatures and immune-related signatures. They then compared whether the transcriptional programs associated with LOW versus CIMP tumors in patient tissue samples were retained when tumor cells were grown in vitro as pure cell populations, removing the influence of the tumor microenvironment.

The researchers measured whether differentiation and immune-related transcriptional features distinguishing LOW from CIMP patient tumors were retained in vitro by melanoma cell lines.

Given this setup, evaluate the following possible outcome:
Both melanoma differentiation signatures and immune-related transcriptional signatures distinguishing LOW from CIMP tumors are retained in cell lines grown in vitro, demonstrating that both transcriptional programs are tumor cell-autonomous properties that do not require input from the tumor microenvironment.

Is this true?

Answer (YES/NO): YES